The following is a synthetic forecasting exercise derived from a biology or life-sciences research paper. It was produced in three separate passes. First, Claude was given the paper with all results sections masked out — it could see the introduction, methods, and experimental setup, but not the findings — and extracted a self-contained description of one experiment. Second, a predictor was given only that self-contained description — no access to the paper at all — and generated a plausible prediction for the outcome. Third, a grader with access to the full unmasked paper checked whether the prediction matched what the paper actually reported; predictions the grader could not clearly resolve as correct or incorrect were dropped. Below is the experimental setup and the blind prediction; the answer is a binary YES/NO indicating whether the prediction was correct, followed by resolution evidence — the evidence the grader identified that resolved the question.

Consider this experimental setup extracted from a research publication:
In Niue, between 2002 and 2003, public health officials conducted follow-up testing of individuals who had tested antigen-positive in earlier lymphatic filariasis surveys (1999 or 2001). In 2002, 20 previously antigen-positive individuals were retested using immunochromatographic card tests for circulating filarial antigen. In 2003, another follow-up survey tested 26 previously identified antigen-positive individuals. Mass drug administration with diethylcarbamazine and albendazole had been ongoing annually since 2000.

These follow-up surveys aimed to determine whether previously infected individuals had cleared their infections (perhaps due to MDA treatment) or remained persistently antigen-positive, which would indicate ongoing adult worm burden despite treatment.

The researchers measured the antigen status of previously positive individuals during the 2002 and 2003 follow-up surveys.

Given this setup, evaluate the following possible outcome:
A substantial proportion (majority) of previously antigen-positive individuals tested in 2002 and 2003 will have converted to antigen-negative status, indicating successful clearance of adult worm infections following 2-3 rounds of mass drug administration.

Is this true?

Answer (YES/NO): NO